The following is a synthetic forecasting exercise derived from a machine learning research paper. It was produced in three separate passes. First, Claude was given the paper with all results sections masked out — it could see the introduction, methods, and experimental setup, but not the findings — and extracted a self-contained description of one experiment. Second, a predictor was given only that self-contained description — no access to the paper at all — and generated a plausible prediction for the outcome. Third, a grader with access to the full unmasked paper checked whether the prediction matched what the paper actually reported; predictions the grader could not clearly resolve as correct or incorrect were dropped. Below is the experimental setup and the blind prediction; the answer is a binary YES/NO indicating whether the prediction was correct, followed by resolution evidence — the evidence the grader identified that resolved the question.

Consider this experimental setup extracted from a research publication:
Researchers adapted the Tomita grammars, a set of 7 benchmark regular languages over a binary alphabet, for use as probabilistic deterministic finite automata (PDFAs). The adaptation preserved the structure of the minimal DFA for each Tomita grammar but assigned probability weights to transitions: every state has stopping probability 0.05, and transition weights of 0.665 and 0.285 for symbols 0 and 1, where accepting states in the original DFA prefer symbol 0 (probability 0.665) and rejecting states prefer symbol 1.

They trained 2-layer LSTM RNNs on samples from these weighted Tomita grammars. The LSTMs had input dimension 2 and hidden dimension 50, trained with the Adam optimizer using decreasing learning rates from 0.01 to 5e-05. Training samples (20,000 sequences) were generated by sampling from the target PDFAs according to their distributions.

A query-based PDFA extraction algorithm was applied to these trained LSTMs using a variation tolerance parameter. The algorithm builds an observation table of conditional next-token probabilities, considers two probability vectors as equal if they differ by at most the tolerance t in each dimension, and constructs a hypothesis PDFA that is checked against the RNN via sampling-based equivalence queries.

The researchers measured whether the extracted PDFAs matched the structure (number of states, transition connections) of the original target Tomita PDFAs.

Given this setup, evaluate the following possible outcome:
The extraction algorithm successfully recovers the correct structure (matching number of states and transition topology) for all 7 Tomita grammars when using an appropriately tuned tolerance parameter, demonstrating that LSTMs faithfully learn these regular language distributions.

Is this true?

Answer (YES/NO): YES